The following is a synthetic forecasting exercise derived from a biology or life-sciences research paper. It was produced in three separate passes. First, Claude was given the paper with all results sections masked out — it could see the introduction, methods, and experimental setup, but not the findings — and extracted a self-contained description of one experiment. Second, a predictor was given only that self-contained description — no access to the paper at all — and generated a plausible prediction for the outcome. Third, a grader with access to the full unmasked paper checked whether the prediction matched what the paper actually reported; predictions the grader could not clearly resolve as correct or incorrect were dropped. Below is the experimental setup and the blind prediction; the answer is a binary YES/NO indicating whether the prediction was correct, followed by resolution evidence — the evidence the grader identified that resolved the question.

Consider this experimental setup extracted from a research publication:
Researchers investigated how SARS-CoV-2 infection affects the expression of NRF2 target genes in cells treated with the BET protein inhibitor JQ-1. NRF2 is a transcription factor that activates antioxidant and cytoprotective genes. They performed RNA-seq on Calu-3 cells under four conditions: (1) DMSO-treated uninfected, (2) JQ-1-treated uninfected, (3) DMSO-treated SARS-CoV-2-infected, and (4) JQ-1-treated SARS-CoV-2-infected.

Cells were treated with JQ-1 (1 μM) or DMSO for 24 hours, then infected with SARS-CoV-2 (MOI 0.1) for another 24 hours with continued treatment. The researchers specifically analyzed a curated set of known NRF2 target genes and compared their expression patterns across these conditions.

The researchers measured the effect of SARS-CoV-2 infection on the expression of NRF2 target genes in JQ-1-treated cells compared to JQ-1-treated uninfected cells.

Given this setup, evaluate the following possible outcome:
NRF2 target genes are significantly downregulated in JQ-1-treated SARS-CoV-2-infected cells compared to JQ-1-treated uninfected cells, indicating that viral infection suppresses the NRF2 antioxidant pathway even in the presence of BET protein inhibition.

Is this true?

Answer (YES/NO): NO